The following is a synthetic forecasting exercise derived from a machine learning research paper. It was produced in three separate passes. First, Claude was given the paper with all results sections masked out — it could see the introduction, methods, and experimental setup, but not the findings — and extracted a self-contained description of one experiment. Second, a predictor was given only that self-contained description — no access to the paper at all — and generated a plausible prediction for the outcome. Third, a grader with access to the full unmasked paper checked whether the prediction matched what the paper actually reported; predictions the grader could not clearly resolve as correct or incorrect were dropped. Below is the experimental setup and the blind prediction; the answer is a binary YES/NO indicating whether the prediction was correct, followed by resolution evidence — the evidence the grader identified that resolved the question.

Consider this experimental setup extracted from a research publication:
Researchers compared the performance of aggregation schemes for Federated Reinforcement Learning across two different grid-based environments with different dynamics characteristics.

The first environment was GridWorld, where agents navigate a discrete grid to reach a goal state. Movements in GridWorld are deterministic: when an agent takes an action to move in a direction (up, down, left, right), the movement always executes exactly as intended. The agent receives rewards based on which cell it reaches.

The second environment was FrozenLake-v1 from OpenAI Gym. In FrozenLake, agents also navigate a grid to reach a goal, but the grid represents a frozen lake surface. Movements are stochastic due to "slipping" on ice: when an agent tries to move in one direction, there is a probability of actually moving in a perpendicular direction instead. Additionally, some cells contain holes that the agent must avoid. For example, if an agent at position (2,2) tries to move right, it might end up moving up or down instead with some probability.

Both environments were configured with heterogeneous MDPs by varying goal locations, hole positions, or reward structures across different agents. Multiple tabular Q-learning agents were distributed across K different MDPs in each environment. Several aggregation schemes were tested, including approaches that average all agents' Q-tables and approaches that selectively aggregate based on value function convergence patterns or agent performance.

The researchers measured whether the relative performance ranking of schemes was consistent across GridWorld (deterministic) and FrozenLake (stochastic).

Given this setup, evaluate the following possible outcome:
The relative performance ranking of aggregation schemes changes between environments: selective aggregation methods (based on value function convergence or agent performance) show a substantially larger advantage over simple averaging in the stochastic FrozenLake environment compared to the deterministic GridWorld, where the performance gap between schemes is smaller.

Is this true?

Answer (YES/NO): NO